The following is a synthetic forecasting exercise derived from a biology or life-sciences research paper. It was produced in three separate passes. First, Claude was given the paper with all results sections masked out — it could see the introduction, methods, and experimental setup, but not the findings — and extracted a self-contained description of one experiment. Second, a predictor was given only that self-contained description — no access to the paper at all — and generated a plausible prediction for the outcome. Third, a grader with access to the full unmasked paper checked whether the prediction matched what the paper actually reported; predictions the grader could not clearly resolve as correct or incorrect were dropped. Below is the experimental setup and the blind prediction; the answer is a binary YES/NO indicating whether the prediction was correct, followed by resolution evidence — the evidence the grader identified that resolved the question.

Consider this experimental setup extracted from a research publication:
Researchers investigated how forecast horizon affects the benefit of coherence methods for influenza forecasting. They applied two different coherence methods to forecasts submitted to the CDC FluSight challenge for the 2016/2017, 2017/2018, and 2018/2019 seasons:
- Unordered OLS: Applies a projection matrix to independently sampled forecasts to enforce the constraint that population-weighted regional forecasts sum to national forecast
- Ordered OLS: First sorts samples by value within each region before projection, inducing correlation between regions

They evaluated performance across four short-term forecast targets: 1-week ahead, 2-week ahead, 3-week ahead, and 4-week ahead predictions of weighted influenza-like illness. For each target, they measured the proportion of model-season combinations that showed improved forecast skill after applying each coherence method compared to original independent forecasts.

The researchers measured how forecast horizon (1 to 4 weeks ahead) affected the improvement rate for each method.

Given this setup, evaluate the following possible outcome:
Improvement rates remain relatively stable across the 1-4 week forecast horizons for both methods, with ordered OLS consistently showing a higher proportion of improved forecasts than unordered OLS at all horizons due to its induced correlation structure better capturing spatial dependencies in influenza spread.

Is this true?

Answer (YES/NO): NO